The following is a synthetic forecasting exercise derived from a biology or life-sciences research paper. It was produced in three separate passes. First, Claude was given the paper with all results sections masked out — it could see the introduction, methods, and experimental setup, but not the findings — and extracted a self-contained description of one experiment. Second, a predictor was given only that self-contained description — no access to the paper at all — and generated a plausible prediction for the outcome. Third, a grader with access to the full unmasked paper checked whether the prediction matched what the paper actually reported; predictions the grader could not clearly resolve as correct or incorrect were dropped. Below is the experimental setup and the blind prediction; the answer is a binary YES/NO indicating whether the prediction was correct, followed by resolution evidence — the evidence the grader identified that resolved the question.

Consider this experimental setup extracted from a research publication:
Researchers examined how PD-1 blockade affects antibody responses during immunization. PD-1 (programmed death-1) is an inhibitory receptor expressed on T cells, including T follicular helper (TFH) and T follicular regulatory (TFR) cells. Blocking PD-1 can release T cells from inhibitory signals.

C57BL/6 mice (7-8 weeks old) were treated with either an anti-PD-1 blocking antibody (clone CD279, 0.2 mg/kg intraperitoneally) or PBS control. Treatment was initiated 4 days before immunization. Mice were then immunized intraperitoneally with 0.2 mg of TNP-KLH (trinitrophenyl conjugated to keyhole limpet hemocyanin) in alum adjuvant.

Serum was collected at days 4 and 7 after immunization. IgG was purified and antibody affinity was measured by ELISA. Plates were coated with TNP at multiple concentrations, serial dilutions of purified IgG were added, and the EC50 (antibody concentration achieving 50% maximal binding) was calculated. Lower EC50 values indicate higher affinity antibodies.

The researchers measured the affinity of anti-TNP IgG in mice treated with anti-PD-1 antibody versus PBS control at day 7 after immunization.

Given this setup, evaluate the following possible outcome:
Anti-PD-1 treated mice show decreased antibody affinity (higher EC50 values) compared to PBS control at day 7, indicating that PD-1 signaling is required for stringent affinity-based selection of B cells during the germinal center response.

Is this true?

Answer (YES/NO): NO